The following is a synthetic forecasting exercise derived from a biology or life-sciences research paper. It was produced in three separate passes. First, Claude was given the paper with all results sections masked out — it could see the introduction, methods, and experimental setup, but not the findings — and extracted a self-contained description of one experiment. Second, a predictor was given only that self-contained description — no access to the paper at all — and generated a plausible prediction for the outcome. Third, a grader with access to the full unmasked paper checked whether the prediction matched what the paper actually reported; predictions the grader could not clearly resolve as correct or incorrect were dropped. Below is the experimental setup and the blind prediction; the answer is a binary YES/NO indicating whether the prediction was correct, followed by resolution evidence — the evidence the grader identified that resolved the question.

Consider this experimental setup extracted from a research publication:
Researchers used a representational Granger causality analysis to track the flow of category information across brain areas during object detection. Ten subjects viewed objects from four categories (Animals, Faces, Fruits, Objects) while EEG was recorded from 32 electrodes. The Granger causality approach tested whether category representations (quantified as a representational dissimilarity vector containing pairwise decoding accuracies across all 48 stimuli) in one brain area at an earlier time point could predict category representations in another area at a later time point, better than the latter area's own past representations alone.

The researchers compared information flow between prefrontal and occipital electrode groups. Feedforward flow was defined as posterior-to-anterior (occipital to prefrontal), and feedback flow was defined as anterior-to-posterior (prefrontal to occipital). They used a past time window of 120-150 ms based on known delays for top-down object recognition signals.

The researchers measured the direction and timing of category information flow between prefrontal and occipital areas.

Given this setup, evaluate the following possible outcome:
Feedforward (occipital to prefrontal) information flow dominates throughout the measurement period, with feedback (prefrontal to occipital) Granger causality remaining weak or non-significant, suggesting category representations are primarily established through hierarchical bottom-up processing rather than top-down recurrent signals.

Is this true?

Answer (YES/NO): NO